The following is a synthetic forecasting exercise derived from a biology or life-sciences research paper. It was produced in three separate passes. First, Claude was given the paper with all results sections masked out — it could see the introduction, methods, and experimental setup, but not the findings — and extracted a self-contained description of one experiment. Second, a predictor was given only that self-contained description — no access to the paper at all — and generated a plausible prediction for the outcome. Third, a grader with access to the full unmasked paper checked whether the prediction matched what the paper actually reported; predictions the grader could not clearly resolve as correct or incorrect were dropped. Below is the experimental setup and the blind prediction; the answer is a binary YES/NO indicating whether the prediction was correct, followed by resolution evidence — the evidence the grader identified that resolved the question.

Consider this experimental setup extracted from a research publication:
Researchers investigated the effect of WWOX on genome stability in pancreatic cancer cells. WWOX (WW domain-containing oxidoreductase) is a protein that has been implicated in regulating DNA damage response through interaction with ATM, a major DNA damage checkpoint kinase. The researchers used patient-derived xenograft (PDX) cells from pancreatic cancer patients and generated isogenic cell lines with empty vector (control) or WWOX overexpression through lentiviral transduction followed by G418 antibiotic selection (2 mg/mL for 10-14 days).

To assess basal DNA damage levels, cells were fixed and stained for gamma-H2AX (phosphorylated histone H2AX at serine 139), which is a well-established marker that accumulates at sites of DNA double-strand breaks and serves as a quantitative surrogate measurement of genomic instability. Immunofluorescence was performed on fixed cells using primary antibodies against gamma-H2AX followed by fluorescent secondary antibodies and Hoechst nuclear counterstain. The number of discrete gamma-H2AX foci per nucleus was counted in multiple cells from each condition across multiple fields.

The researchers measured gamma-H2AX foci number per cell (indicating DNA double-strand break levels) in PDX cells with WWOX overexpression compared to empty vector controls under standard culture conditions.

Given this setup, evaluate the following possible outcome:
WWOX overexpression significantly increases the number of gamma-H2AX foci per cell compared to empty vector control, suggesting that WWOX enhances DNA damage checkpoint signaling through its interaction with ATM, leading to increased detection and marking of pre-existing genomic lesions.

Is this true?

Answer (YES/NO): NO